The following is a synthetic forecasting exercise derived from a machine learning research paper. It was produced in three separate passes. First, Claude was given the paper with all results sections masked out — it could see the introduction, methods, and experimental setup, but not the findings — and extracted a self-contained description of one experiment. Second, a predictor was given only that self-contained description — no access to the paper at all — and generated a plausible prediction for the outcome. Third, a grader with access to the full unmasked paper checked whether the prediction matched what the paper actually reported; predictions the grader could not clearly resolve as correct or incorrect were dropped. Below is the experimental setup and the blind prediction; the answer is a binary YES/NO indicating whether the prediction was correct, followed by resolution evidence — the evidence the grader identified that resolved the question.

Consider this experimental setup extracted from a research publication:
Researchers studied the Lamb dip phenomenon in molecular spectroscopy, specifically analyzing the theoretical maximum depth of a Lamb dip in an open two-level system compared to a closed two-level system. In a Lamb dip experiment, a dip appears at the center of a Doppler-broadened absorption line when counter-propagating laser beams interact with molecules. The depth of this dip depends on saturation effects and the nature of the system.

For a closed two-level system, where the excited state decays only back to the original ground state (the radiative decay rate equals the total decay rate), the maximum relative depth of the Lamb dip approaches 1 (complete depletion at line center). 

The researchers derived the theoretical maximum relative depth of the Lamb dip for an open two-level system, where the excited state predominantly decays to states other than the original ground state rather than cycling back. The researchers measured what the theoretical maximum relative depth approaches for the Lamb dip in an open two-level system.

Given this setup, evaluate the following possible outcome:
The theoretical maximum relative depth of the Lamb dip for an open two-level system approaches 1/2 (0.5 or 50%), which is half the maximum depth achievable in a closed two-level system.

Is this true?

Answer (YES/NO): YES